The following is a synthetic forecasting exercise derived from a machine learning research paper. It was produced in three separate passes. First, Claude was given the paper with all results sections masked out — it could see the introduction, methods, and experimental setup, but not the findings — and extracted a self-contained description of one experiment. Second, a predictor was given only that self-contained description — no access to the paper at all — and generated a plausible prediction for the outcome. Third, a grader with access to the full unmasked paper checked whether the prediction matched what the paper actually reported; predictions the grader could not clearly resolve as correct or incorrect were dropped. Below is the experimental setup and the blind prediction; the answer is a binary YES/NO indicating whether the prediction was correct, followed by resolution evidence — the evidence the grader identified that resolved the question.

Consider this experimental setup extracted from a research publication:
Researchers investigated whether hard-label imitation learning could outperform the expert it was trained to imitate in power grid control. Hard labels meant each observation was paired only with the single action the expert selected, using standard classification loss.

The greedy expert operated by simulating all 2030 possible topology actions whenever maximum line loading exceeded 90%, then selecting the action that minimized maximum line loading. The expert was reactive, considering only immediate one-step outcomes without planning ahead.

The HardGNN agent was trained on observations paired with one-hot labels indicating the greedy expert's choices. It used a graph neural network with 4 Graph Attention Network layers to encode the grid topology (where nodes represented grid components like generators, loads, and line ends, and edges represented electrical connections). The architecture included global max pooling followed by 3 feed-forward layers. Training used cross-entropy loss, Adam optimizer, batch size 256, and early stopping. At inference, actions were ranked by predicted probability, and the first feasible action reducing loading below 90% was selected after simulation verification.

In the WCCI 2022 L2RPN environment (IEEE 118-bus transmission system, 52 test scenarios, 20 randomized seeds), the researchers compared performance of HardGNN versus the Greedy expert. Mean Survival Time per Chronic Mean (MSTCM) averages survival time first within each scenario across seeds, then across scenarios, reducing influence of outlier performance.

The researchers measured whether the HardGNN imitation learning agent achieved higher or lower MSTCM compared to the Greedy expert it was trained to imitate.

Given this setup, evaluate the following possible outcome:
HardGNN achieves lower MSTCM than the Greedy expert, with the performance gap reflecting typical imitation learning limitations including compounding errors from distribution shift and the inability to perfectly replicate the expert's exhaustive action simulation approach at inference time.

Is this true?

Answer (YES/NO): YES